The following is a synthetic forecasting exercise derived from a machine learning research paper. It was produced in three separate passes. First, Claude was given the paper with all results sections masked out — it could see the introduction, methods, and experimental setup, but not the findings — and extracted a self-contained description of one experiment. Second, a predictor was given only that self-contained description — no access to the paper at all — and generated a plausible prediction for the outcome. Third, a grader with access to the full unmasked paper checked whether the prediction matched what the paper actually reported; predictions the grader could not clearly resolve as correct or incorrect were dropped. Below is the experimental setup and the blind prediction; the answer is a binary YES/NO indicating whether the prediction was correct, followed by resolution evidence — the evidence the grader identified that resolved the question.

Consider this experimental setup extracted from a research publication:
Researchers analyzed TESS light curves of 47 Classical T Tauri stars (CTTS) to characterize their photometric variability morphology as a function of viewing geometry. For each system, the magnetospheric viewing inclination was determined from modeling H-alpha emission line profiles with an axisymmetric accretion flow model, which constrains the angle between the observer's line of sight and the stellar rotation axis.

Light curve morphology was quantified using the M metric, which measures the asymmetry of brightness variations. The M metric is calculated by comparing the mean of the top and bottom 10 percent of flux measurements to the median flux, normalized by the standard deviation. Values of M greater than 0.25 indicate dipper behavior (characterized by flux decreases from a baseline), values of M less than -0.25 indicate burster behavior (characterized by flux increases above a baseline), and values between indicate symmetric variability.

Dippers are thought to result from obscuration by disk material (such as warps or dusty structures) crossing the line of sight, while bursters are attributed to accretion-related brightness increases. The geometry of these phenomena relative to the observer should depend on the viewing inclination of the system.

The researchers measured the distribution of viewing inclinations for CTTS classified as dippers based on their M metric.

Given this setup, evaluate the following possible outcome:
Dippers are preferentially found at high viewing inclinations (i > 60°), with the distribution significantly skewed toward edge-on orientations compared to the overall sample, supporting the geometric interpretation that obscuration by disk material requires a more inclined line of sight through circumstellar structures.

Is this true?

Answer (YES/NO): NO